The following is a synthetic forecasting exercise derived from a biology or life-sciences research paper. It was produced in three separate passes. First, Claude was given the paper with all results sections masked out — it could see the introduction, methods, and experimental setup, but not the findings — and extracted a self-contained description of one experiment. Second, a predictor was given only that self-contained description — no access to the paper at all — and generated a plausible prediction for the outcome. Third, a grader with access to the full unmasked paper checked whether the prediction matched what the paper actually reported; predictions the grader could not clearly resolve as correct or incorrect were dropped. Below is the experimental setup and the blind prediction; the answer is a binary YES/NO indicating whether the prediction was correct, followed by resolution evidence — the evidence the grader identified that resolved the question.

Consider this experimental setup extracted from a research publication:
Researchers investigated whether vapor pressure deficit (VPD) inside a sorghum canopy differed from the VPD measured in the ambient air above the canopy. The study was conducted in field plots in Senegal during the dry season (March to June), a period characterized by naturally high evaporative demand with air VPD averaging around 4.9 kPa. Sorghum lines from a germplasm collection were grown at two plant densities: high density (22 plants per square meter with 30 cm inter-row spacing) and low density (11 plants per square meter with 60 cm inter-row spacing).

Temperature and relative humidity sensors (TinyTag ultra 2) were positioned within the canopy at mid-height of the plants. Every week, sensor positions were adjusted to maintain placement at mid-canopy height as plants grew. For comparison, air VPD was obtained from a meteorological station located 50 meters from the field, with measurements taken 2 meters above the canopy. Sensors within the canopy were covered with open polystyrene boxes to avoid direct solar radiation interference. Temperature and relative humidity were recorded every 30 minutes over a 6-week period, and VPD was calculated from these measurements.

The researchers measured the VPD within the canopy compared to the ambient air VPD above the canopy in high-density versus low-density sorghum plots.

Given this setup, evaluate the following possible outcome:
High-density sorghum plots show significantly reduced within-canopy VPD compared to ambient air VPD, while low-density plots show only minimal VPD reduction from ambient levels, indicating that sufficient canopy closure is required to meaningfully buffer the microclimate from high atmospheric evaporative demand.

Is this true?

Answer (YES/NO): NO